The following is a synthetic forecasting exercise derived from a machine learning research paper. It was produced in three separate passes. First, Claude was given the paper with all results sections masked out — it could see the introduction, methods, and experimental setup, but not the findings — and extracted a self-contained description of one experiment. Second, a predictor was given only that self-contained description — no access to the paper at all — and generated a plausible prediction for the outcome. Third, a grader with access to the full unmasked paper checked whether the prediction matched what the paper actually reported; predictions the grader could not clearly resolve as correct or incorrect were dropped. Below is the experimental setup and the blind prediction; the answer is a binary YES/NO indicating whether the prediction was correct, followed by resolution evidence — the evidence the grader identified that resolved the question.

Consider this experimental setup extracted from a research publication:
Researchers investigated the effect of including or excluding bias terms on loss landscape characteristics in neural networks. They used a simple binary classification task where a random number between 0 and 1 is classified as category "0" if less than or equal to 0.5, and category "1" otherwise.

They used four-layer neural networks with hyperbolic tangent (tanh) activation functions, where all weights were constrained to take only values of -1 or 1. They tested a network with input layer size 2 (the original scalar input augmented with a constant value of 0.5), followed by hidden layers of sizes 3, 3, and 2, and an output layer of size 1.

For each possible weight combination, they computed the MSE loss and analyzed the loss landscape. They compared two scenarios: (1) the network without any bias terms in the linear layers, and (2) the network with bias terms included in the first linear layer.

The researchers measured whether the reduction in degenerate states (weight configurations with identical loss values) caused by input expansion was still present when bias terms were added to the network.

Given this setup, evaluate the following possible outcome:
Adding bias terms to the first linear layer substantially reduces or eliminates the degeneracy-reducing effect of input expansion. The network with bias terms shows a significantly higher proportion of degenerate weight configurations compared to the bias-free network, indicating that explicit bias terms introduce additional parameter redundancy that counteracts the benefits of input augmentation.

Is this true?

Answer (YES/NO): NO